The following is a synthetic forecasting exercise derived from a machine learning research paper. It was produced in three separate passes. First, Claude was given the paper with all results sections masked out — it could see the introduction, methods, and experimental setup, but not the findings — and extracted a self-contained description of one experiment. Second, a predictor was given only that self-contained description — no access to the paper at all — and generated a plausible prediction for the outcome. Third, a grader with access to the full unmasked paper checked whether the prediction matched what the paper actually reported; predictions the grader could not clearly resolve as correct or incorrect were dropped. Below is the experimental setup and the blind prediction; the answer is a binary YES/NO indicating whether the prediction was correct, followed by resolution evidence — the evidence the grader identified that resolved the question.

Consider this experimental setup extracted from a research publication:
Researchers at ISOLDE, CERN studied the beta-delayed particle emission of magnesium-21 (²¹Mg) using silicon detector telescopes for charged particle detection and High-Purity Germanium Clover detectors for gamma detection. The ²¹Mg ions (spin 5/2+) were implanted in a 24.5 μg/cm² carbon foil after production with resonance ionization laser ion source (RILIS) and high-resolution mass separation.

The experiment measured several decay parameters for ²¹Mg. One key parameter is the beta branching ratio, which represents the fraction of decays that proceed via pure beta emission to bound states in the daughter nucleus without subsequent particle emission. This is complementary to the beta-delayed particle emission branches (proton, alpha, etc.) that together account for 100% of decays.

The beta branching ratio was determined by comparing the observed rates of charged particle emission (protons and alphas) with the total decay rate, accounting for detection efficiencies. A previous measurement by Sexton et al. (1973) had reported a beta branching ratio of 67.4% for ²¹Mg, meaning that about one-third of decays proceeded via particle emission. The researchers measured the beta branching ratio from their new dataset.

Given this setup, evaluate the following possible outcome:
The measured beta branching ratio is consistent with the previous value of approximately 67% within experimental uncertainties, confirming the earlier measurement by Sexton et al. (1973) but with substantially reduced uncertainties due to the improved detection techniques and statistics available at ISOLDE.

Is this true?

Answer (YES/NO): NO